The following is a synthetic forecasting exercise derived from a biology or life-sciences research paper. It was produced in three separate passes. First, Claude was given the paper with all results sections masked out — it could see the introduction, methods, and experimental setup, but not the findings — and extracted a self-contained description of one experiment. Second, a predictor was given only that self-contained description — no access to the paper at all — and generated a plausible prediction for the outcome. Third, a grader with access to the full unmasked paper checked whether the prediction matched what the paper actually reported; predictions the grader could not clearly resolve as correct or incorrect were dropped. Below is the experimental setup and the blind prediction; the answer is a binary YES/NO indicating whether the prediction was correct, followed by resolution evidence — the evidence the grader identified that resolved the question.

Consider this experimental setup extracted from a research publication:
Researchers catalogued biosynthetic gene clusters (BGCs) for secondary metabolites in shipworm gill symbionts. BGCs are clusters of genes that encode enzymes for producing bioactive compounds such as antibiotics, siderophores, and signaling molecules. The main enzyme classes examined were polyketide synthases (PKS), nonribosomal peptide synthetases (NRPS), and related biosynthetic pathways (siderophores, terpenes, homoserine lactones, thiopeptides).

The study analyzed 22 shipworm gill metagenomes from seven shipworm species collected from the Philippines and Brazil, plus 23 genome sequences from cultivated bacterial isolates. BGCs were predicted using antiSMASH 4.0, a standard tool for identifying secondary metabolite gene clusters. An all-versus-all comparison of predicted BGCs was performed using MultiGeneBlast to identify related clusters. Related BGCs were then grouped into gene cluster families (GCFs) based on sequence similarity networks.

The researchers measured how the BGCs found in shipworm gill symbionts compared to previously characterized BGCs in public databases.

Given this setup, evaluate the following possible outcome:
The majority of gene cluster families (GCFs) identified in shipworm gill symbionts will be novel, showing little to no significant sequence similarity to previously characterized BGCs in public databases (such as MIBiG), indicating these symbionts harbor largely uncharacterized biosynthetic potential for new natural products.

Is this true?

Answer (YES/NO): YES